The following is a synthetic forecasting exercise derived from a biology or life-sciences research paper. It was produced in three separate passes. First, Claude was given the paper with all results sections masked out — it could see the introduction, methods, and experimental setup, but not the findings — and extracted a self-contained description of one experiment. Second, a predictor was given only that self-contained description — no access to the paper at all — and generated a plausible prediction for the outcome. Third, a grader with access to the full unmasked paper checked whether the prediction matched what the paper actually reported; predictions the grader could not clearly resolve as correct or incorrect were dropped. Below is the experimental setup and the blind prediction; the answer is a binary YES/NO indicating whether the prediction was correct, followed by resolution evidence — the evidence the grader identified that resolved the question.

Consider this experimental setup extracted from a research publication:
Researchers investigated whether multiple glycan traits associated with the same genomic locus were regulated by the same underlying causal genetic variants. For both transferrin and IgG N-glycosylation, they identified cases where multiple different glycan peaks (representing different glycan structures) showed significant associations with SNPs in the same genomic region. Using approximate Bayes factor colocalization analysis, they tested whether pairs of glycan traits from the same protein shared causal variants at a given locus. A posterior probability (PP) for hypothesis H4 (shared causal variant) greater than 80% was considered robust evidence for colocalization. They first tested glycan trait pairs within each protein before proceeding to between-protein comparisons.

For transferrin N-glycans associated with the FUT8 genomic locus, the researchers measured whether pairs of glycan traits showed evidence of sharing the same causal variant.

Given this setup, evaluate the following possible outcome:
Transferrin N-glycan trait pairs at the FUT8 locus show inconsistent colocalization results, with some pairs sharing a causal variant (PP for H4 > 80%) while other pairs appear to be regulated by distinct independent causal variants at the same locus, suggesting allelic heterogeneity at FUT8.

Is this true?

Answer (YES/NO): NO